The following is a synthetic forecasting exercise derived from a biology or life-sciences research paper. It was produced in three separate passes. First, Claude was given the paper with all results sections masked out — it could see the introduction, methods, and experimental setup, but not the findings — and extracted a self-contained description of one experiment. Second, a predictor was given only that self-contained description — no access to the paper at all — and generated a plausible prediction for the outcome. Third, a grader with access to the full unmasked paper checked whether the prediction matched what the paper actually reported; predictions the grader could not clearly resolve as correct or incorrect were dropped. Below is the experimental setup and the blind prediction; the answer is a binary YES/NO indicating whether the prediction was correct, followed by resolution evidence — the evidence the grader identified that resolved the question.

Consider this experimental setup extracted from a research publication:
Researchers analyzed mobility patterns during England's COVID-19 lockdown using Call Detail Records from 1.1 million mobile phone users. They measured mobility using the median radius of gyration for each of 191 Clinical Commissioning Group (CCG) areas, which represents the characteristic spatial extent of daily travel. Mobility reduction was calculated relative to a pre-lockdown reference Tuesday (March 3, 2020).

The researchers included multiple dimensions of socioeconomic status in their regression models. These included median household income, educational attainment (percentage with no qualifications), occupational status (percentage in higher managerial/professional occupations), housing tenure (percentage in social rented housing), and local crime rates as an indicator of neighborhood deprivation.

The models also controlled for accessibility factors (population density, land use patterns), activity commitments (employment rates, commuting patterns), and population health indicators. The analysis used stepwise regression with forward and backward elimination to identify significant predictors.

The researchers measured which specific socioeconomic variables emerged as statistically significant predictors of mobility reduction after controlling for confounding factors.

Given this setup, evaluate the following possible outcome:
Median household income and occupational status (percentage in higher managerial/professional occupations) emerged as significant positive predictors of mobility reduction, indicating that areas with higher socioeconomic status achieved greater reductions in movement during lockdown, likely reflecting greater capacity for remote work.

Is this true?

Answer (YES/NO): NO